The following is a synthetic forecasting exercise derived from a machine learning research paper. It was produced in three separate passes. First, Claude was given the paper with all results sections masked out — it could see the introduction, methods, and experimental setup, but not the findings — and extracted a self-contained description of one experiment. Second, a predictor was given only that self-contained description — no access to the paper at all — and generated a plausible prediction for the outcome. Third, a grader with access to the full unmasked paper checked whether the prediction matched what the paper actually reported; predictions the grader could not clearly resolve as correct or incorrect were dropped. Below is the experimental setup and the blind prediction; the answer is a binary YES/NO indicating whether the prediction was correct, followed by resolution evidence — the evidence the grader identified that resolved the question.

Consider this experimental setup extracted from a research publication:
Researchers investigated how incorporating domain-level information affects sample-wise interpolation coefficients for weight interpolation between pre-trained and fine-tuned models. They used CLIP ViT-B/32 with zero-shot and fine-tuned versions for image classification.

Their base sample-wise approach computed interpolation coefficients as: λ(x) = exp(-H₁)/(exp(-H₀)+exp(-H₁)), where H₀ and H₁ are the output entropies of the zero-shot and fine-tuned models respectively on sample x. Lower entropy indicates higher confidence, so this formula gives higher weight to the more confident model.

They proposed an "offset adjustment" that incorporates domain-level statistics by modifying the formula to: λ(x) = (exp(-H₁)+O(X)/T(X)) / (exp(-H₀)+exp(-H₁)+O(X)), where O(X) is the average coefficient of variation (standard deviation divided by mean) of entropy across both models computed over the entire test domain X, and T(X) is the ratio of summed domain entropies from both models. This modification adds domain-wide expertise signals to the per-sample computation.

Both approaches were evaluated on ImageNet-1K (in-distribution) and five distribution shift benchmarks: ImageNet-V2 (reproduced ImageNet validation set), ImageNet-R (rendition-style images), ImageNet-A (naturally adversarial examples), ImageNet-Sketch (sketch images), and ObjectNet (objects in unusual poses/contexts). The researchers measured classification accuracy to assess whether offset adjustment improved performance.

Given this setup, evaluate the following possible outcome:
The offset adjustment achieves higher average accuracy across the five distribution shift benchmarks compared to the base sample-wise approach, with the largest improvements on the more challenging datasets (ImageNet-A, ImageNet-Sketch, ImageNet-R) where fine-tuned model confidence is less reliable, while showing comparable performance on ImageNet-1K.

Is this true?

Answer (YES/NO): NO